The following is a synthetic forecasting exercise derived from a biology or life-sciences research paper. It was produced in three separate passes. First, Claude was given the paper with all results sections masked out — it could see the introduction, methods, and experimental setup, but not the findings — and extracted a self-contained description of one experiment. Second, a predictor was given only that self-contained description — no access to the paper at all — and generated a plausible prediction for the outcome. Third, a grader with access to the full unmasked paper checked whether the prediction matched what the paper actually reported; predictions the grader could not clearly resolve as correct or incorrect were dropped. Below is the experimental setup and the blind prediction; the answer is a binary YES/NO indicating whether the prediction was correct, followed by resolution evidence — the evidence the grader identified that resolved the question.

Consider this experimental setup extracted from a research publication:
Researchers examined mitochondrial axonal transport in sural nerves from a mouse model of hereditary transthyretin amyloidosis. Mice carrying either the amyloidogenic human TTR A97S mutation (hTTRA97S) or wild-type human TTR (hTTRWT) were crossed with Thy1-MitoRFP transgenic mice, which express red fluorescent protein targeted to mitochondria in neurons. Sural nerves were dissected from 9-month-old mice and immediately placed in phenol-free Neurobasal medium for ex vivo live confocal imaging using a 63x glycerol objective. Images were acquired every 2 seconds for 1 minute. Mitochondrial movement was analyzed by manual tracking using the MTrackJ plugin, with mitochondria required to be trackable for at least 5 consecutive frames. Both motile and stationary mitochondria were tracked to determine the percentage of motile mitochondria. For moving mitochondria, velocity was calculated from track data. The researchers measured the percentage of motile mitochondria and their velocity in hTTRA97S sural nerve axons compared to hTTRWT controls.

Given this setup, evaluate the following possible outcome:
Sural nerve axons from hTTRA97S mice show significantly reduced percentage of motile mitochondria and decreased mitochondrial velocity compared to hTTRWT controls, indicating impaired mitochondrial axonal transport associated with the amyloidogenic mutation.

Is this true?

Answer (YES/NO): YES